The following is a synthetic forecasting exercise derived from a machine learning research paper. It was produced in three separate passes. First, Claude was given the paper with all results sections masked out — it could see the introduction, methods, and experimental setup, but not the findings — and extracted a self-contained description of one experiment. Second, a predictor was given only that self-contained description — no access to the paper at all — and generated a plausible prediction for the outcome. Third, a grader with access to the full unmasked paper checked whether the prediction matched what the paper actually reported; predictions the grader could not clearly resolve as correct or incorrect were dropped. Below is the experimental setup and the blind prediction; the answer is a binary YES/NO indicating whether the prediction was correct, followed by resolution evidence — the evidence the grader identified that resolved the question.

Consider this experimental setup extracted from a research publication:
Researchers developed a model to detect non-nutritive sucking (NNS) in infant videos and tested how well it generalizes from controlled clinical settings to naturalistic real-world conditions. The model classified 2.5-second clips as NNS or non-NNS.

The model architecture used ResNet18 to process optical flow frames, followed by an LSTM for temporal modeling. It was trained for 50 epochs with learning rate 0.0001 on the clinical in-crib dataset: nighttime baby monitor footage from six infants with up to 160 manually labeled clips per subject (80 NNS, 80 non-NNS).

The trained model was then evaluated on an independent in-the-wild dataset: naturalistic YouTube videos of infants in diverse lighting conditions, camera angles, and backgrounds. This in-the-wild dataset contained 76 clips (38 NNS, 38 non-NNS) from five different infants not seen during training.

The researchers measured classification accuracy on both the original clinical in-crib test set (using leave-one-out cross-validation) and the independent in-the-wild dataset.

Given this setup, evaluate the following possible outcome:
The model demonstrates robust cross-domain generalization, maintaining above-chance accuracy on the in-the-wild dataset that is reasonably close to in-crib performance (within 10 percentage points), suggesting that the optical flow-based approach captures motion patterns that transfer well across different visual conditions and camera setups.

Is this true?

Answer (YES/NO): NO